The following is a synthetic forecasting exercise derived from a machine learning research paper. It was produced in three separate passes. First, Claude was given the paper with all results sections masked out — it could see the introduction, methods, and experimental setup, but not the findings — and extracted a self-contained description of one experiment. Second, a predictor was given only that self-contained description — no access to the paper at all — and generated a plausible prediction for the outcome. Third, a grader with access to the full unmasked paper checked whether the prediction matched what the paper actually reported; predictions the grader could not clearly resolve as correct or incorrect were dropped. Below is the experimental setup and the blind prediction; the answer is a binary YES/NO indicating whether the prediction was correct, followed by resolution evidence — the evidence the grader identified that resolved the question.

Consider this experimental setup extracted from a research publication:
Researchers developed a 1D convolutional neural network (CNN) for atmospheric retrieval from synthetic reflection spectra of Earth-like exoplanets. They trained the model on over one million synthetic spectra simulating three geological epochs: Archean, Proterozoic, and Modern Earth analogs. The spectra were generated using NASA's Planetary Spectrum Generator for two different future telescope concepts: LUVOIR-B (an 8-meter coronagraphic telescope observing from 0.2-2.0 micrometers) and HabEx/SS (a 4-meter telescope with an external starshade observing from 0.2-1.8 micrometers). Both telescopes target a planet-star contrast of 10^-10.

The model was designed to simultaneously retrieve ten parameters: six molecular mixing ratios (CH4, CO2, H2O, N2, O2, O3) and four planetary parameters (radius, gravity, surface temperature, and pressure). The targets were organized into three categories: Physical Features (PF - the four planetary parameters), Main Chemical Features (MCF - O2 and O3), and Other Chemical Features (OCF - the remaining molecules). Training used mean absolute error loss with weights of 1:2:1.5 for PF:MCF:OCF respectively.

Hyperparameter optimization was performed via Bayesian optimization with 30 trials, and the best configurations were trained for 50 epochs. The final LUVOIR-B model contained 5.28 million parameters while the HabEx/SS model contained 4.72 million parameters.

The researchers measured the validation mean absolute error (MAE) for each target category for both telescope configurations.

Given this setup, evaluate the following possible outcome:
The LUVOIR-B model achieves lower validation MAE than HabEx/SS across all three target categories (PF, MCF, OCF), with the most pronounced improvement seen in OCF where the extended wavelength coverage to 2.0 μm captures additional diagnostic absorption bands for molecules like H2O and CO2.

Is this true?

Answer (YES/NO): NO